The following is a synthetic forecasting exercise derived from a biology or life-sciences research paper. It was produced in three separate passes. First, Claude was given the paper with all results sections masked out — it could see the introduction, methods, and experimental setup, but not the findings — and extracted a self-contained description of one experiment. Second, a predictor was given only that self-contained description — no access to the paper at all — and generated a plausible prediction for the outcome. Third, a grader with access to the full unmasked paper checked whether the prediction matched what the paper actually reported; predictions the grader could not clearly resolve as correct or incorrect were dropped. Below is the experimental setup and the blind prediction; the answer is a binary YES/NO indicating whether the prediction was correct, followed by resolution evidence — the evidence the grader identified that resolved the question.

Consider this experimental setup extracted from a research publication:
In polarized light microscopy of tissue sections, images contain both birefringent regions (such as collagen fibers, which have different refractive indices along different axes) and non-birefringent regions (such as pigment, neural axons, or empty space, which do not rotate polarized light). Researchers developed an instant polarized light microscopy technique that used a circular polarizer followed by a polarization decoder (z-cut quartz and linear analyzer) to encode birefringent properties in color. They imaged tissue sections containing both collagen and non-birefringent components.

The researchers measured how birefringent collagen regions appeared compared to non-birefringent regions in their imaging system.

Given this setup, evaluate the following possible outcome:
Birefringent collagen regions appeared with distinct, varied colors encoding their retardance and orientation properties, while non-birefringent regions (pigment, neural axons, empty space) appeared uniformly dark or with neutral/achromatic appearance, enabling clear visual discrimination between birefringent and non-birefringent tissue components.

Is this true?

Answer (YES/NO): YES